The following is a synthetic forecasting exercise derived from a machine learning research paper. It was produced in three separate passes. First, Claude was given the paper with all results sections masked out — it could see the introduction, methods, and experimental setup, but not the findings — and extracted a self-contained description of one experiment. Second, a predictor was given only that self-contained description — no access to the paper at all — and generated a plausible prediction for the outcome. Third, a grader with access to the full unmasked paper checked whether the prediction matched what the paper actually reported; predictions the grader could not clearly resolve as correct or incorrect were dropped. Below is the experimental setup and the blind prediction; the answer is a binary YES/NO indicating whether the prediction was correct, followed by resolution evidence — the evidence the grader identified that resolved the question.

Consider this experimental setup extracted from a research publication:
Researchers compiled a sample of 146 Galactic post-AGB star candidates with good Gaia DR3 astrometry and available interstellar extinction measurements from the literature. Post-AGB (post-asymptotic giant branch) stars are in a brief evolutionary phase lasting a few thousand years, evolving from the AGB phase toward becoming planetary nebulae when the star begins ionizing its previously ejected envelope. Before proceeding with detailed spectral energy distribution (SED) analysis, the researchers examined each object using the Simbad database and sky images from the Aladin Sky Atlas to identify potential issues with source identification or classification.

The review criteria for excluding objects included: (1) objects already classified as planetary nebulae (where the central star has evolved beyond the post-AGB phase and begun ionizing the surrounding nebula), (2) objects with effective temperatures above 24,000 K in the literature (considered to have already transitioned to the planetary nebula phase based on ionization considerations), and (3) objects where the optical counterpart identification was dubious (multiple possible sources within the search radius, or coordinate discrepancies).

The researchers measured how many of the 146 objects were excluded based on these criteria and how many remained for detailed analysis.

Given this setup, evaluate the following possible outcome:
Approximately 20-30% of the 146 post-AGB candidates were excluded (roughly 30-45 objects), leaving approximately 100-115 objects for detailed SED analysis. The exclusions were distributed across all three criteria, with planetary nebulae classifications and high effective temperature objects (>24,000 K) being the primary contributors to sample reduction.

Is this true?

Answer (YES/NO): NO